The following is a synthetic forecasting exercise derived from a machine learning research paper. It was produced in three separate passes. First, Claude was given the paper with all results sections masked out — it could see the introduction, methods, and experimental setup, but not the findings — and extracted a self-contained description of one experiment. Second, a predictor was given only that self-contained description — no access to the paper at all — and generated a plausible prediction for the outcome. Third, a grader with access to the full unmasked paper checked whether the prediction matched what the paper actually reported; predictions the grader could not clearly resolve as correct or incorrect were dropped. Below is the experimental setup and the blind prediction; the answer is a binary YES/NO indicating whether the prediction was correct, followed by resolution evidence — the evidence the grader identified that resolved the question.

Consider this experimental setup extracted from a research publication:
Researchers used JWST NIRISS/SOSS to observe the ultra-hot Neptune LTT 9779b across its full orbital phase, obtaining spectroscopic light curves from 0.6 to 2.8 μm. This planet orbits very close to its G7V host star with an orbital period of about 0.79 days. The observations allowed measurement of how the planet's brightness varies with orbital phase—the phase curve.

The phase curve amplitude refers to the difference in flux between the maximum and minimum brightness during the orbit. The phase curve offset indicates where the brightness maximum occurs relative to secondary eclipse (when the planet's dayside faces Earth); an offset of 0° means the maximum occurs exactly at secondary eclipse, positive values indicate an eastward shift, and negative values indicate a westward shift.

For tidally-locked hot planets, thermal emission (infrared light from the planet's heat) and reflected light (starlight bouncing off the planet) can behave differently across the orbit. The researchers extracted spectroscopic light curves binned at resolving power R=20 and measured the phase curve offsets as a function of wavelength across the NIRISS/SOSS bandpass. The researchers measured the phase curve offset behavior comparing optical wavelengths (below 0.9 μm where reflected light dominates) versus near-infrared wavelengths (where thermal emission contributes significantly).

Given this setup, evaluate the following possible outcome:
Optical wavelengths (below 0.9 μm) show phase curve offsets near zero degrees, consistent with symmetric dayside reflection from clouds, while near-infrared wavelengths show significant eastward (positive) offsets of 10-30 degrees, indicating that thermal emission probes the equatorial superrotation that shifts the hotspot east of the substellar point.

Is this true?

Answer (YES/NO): NO